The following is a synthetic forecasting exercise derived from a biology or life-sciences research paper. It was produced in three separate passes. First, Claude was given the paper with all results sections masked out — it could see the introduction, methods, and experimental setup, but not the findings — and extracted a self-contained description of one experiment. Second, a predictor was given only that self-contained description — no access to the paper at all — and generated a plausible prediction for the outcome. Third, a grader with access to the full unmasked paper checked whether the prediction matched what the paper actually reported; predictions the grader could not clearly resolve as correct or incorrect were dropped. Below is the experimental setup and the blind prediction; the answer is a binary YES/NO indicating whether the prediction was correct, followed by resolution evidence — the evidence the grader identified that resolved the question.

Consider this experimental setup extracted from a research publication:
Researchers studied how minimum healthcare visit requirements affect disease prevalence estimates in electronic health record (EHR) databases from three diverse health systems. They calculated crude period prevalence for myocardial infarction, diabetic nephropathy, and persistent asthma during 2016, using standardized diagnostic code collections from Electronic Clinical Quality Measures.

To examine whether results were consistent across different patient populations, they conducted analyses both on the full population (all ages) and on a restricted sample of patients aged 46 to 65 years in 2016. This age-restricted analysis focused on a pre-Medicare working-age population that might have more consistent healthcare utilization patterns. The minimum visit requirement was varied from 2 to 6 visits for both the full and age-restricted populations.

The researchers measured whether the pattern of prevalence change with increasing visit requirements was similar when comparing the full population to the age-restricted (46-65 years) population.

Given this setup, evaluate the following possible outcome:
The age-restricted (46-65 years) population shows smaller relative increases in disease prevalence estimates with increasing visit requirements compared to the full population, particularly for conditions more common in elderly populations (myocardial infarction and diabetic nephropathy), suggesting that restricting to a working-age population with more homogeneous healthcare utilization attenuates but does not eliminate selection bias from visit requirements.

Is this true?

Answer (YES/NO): NO